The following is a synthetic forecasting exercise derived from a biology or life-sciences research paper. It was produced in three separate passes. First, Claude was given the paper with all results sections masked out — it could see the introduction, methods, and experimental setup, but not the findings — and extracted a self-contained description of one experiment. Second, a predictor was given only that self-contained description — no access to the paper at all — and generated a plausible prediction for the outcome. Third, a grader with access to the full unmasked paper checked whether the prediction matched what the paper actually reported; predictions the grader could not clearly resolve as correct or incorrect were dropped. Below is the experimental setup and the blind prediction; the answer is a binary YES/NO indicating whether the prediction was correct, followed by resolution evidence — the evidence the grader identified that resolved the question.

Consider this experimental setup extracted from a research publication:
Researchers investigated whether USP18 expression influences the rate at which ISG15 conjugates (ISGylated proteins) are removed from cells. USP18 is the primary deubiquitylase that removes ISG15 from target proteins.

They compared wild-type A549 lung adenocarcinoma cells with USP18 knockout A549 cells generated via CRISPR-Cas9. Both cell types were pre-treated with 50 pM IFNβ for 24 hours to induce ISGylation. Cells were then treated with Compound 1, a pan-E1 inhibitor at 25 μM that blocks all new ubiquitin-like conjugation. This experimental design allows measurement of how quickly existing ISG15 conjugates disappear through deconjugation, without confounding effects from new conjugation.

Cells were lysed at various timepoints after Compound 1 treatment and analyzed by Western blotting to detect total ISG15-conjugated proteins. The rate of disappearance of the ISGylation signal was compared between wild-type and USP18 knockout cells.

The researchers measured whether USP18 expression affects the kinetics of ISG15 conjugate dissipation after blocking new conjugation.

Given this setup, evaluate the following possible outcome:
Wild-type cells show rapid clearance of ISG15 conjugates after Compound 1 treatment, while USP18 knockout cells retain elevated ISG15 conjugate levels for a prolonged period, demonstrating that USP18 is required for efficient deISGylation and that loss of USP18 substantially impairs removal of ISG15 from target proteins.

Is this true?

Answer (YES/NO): NO